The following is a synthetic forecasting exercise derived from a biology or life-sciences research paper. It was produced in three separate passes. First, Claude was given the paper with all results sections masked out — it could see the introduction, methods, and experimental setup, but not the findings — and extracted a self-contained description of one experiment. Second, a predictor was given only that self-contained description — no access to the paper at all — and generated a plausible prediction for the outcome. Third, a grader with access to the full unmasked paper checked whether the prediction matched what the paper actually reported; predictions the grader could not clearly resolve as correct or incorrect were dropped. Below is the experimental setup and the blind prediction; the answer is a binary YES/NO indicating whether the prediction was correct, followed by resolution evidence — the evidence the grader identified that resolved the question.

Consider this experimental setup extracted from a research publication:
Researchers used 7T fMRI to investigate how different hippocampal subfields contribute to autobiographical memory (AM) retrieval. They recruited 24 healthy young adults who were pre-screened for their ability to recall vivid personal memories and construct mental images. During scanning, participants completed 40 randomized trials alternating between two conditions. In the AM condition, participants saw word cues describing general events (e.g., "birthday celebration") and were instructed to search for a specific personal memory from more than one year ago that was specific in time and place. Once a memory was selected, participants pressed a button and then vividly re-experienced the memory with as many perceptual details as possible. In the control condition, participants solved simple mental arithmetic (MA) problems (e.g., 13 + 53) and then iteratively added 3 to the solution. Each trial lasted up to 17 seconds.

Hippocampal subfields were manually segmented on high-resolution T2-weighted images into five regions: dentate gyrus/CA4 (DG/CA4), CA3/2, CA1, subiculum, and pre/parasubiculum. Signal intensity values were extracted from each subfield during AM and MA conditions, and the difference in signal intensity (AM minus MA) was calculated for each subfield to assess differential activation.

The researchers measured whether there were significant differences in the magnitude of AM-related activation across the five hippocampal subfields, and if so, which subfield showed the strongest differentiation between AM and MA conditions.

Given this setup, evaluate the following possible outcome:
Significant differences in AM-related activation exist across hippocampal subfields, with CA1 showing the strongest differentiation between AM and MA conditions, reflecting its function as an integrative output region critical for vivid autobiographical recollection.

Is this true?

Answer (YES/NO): NO